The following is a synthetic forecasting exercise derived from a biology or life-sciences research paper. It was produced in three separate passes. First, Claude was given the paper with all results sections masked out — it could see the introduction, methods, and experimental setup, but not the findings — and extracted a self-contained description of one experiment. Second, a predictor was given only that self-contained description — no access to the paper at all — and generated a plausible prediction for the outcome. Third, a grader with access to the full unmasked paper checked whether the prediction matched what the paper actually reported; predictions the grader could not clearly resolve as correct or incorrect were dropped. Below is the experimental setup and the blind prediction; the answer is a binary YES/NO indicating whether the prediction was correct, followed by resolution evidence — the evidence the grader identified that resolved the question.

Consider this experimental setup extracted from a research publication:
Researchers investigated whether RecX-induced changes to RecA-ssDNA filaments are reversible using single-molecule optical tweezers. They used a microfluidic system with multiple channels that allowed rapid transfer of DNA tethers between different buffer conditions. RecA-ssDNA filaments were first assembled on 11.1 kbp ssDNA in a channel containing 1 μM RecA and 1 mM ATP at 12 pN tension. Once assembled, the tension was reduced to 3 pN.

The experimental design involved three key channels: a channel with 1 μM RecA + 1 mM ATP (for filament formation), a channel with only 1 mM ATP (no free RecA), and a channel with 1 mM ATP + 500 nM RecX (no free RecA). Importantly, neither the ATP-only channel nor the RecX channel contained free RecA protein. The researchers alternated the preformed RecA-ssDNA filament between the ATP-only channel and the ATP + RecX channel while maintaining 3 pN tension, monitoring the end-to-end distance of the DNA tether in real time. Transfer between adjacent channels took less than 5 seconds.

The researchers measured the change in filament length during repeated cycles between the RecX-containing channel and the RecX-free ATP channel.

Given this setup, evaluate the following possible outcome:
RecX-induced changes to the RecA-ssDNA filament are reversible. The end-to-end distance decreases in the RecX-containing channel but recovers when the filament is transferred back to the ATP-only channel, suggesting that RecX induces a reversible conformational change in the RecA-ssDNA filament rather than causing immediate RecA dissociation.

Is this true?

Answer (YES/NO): YES